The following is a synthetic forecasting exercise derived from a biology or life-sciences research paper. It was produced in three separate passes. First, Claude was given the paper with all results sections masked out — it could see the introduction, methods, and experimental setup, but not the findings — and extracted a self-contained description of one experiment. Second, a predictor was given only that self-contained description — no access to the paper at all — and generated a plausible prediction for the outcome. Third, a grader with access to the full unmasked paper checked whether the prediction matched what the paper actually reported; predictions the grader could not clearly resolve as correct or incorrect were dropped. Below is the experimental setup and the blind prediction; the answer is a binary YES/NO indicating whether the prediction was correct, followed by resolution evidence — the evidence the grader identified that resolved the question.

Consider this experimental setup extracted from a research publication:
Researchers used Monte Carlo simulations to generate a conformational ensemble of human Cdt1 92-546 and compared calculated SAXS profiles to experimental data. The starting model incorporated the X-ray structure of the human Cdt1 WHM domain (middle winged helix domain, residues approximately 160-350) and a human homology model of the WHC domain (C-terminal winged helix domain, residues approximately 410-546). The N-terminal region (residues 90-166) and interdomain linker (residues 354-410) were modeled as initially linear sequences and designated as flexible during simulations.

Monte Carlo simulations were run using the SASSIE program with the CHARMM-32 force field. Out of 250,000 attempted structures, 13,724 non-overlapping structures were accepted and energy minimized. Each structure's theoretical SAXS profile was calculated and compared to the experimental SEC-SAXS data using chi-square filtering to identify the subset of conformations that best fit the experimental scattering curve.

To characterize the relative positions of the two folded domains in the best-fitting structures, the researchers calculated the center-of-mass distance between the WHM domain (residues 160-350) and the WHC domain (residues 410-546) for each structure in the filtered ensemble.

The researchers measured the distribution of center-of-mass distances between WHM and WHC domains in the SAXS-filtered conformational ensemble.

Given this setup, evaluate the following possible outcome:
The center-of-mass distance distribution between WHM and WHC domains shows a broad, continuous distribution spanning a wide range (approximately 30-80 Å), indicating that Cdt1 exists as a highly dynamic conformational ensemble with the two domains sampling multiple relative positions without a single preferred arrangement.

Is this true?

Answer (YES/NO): NO